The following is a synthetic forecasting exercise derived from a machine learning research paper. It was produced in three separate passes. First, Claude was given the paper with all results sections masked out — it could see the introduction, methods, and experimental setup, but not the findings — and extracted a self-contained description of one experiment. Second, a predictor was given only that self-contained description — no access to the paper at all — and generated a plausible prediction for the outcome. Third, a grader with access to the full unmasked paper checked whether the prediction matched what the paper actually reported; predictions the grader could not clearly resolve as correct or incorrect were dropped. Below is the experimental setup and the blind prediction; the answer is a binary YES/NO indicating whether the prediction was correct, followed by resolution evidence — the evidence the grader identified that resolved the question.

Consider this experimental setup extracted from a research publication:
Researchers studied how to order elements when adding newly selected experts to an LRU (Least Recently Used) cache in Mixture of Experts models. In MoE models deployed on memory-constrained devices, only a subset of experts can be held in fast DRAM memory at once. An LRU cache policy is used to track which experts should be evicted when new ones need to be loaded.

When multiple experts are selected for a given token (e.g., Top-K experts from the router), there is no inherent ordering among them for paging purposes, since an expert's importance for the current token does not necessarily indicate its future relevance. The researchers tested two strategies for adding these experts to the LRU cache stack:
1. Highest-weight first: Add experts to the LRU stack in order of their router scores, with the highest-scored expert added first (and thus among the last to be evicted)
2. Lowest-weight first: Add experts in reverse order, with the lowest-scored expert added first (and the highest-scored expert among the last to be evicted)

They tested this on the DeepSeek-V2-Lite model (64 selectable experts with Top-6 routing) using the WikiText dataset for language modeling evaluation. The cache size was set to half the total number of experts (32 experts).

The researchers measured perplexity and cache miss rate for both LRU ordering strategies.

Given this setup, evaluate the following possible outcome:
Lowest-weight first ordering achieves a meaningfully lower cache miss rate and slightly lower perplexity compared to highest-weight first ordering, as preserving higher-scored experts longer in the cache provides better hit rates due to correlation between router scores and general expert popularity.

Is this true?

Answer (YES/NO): NO